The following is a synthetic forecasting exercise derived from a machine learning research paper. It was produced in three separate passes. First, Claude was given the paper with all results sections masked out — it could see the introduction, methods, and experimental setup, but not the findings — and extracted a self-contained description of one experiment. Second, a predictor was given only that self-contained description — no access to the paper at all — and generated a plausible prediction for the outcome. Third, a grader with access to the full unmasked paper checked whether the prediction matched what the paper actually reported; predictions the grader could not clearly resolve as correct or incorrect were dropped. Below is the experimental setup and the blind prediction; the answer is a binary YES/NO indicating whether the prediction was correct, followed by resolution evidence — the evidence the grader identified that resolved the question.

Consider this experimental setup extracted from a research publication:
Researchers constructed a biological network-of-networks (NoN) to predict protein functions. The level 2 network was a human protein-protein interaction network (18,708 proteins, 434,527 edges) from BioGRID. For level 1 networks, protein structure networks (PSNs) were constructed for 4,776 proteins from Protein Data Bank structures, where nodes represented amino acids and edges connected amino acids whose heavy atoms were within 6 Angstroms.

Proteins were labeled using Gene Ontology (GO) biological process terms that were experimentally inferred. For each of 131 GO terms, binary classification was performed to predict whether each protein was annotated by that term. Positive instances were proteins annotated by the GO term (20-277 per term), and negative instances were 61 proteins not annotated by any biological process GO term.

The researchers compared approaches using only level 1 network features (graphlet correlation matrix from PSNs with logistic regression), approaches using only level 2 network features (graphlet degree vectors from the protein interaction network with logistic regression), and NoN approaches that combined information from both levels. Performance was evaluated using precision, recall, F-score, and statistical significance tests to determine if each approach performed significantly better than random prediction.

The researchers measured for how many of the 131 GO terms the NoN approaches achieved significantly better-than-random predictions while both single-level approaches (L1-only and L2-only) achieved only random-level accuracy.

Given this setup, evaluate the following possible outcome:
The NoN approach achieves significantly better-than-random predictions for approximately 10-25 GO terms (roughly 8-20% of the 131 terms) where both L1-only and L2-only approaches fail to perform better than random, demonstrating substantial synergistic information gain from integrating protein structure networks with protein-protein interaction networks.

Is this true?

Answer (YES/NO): NO